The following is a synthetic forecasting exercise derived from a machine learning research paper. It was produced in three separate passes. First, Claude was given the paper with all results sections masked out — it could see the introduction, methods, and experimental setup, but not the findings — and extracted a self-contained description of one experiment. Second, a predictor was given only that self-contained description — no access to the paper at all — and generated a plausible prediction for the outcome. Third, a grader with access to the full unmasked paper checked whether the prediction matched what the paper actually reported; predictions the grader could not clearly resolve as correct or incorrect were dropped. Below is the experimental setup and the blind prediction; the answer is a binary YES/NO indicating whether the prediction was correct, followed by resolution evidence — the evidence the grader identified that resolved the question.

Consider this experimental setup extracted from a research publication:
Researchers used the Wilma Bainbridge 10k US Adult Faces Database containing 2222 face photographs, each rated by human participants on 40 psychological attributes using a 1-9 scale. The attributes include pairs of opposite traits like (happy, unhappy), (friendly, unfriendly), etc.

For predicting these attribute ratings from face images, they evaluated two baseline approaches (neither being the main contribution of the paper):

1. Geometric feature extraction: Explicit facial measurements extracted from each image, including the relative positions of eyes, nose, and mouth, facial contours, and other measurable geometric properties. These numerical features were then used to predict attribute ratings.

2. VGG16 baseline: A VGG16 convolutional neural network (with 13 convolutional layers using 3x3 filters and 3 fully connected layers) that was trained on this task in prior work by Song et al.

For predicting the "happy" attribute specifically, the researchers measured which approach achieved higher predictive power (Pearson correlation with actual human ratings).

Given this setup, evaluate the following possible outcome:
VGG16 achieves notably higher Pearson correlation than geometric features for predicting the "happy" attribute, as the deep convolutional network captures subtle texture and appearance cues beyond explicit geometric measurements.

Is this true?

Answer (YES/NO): NO